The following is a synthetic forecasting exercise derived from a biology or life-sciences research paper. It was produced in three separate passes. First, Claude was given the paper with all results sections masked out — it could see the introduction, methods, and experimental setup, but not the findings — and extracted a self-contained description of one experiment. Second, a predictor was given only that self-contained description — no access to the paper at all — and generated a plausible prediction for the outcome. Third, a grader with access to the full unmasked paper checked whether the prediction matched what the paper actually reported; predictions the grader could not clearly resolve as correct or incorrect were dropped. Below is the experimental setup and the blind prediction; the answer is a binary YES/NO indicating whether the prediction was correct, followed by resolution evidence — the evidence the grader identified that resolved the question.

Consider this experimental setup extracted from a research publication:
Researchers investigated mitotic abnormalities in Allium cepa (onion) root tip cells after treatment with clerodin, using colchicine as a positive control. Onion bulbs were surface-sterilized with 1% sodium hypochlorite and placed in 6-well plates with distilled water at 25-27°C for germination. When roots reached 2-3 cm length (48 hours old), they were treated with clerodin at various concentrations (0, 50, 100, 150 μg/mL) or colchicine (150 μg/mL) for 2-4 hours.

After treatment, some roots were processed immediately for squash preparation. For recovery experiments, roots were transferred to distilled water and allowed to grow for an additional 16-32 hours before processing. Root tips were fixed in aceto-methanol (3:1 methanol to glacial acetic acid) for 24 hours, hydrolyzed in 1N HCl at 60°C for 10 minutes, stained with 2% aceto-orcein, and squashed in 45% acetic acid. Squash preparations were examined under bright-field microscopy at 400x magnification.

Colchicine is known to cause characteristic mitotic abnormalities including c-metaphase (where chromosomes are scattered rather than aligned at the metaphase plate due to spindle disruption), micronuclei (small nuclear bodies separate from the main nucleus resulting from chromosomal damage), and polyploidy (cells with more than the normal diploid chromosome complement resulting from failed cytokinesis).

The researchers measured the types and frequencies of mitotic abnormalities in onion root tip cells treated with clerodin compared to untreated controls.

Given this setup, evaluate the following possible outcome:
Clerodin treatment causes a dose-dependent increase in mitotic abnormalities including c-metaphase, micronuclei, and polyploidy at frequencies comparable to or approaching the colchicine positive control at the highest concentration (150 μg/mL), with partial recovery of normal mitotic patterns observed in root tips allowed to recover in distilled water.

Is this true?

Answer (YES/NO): NO